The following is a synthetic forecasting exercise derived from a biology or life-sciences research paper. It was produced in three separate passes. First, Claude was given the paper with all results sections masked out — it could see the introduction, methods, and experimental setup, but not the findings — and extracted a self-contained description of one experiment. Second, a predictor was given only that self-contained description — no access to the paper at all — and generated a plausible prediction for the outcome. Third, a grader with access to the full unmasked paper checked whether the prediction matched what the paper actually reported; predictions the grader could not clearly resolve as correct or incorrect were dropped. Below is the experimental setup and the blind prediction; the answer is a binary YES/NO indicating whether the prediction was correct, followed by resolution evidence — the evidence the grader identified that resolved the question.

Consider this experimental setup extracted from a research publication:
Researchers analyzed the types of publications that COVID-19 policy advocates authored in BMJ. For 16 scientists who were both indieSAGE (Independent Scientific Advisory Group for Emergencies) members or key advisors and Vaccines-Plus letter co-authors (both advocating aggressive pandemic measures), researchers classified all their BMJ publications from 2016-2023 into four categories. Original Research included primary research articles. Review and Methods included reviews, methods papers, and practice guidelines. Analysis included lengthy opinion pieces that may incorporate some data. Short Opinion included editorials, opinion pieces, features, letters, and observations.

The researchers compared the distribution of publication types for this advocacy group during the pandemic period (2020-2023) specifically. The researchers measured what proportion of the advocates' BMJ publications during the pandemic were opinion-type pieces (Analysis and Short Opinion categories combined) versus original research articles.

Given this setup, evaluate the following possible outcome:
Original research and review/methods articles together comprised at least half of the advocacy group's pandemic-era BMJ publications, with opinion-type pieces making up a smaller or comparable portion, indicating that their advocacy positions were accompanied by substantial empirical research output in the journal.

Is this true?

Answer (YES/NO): NO